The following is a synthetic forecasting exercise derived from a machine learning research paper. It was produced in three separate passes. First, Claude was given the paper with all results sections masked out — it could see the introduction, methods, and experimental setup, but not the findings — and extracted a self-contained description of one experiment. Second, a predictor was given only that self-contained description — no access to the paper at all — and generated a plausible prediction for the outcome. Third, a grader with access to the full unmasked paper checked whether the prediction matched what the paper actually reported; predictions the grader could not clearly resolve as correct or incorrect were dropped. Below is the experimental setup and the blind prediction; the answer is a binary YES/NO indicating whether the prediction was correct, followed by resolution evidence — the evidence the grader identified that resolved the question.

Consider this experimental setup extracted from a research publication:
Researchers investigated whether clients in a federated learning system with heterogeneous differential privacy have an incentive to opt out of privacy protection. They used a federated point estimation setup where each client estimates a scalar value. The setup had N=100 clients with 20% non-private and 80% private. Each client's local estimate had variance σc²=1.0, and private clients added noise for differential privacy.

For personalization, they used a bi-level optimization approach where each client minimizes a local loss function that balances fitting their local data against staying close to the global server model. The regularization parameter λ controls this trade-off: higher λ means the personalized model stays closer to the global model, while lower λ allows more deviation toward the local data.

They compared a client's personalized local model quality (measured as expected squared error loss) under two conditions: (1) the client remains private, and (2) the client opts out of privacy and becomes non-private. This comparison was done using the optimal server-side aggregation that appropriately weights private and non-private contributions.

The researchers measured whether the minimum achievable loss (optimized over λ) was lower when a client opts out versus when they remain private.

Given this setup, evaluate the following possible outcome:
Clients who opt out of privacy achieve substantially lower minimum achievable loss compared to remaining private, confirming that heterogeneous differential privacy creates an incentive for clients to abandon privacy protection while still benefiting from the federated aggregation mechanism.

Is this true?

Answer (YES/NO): NO